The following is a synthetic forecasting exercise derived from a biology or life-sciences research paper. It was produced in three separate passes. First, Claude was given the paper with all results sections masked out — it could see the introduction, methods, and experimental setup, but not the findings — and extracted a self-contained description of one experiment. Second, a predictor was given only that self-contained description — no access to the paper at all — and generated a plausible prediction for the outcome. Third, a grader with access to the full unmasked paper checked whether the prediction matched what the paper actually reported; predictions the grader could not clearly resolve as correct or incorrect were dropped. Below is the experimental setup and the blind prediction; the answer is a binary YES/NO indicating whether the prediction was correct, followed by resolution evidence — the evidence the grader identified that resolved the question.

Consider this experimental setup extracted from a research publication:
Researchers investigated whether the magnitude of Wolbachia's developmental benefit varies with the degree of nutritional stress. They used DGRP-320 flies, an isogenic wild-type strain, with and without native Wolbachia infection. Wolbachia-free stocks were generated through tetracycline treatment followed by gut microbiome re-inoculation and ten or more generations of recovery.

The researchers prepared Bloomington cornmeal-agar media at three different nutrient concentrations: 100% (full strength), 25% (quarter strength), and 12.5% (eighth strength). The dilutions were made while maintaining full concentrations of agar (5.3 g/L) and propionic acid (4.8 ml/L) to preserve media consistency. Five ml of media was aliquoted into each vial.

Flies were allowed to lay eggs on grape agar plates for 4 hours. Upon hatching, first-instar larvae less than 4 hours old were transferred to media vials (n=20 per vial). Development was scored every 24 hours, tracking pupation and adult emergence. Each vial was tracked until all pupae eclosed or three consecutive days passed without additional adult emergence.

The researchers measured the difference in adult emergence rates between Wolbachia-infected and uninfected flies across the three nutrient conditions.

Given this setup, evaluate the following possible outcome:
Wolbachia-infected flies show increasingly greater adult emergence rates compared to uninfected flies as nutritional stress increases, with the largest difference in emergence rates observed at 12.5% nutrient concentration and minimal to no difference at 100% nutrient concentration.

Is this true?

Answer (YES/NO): YES